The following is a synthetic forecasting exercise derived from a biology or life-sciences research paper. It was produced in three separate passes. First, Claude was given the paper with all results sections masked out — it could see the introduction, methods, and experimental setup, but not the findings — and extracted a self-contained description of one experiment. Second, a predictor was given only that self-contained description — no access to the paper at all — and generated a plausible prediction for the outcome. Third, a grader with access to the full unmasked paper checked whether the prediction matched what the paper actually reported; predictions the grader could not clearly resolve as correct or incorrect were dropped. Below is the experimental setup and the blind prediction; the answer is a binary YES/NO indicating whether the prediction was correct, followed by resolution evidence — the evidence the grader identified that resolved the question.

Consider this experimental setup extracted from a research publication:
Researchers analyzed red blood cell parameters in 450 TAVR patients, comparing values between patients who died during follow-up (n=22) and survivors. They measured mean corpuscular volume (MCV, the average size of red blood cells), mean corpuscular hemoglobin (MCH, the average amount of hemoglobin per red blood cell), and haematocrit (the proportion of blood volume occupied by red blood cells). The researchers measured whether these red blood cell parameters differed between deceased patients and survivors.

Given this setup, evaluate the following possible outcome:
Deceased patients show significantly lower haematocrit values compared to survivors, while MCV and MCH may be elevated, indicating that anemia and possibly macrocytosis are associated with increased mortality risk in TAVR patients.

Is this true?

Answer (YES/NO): NO